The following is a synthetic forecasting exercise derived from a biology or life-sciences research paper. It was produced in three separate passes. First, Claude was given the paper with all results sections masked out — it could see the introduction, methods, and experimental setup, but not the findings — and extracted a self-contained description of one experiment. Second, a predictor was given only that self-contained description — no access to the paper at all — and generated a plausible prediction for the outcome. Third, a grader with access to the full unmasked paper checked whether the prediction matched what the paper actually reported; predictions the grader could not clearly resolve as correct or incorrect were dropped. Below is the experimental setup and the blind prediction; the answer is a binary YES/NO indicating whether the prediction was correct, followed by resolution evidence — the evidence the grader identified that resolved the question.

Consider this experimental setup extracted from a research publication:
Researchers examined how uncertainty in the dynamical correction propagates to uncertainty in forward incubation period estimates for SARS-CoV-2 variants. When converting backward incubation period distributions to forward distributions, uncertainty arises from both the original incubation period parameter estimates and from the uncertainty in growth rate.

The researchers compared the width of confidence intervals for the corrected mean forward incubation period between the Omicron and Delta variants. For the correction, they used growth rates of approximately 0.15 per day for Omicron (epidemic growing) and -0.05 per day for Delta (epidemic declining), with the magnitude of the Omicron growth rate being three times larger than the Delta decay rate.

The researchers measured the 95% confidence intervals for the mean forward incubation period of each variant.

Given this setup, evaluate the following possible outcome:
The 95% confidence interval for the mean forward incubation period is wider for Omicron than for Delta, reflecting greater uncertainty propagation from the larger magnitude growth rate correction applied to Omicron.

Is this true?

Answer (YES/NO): YES